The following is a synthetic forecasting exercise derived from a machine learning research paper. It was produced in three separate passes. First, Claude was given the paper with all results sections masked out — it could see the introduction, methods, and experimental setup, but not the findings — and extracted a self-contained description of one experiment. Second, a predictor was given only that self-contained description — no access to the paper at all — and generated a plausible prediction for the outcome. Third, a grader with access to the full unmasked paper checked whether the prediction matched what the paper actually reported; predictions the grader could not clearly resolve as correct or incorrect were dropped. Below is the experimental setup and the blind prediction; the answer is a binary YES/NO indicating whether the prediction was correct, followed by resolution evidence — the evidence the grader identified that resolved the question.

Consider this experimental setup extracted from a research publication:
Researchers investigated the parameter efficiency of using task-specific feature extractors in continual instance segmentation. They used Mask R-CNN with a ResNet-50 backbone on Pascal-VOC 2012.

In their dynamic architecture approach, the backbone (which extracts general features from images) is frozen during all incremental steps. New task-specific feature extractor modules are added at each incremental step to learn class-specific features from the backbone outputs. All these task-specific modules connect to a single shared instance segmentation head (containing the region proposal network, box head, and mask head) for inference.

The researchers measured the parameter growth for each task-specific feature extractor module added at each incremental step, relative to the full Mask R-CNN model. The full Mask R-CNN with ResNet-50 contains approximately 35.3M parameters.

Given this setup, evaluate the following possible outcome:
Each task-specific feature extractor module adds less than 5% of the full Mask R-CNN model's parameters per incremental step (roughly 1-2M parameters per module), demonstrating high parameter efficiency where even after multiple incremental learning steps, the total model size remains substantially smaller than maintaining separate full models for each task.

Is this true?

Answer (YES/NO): NO